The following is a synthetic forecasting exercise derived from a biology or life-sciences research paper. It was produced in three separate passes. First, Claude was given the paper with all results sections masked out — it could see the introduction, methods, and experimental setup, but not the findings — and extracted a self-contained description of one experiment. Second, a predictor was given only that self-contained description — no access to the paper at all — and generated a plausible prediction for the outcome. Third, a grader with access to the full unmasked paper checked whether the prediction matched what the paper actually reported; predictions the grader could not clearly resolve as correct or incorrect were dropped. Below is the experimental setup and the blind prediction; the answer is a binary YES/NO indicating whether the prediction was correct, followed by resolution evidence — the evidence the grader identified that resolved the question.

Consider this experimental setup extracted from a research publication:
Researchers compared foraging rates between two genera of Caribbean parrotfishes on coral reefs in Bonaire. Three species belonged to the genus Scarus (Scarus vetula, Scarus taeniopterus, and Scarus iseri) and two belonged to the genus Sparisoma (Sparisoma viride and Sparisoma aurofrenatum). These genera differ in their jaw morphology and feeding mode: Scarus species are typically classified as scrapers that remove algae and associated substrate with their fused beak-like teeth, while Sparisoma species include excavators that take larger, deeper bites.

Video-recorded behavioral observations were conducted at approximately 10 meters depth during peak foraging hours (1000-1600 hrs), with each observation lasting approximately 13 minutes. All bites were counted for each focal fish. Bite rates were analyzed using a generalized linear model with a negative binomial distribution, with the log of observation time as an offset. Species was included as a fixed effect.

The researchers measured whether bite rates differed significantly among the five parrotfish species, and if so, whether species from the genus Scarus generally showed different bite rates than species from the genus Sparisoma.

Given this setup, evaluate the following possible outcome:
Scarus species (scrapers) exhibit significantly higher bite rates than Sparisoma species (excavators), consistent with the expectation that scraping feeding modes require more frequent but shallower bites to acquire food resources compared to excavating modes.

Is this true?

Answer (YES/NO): YES